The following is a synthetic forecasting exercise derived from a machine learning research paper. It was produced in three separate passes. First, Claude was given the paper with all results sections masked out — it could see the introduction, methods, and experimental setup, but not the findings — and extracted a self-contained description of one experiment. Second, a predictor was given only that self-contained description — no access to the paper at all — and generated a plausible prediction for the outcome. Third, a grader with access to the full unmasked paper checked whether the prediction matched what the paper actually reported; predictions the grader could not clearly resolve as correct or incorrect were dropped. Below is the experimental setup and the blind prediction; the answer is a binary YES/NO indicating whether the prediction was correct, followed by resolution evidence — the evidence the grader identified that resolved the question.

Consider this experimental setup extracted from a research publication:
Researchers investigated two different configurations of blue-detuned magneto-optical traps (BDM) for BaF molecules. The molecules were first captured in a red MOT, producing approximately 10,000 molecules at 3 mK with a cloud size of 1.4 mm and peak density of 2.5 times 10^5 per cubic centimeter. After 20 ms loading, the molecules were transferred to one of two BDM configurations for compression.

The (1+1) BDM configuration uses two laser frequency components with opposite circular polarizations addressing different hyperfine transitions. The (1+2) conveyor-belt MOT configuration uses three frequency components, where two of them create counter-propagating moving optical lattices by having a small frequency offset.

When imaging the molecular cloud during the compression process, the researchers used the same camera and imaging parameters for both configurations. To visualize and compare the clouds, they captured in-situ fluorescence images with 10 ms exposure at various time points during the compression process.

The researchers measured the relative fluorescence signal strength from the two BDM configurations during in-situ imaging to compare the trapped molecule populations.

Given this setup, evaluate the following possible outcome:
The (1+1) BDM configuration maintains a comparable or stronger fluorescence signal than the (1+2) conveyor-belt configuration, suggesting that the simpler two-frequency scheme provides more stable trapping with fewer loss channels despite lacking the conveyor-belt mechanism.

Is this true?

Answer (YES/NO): NO